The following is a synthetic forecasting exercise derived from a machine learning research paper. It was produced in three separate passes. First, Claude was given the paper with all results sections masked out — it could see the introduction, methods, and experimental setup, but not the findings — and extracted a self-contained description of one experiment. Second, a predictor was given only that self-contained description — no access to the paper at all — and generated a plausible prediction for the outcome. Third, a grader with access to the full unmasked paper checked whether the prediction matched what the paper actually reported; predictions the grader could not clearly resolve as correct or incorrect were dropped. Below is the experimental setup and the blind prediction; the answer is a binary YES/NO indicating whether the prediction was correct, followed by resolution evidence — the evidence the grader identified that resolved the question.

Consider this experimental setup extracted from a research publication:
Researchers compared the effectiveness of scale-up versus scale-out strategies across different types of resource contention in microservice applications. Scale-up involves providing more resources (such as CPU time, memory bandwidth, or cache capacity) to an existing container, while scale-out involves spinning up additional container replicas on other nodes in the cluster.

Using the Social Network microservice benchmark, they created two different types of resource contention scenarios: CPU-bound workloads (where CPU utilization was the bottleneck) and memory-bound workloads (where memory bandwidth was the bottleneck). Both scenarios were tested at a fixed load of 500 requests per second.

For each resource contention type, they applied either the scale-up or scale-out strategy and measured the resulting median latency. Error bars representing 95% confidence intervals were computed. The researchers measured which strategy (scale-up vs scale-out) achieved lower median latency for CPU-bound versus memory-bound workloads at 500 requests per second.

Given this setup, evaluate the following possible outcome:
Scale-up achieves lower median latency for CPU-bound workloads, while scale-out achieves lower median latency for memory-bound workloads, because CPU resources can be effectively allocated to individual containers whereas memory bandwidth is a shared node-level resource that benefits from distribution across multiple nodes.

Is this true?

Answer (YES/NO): NO